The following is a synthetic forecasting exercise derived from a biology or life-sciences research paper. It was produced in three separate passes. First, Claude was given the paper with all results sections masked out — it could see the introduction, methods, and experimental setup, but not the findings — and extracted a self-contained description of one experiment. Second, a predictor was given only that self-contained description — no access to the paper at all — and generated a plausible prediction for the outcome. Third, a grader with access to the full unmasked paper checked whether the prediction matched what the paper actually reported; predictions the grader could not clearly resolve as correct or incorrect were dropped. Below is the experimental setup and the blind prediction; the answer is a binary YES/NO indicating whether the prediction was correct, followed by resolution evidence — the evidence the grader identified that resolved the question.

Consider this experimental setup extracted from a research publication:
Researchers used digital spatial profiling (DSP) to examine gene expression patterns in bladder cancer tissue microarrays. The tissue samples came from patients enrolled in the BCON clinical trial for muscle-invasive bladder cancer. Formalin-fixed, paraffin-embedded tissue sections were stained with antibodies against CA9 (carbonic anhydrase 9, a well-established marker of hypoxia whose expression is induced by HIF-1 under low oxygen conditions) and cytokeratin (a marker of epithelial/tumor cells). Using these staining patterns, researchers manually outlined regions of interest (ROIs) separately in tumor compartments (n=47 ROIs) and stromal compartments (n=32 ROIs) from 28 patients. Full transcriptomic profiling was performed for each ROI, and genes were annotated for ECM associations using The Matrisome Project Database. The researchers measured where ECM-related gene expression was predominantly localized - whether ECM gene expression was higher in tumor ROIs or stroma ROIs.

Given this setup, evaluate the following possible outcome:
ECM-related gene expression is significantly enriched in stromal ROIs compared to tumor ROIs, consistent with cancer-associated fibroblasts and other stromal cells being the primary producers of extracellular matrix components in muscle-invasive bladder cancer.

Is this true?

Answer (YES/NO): NO